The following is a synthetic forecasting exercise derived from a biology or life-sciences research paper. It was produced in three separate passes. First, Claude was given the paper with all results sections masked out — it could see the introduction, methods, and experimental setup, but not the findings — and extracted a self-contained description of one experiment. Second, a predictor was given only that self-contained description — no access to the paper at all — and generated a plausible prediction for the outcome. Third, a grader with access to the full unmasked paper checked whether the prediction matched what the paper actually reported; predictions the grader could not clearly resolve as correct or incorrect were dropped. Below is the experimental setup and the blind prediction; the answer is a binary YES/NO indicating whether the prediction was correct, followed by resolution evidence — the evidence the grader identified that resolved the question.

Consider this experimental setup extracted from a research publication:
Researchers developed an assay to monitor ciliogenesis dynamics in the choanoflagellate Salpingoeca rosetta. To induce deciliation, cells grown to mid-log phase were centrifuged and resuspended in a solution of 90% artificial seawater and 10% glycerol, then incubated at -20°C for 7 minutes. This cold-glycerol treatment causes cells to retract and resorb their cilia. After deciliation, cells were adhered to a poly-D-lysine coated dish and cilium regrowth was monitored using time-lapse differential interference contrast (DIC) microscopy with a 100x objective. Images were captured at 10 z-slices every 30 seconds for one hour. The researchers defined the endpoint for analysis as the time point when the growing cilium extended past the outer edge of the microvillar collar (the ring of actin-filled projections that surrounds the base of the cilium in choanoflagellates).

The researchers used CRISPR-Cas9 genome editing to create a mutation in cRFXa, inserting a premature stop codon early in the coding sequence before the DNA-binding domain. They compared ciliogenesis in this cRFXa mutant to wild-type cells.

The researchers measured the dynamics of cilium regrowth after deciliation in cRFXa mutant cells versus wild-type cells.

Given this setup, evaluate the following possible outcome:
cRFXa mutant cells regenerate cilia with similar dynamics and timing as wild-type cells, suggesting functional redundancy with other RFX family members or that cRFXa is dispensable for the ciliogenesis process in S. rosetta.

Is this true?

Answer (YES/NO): NO